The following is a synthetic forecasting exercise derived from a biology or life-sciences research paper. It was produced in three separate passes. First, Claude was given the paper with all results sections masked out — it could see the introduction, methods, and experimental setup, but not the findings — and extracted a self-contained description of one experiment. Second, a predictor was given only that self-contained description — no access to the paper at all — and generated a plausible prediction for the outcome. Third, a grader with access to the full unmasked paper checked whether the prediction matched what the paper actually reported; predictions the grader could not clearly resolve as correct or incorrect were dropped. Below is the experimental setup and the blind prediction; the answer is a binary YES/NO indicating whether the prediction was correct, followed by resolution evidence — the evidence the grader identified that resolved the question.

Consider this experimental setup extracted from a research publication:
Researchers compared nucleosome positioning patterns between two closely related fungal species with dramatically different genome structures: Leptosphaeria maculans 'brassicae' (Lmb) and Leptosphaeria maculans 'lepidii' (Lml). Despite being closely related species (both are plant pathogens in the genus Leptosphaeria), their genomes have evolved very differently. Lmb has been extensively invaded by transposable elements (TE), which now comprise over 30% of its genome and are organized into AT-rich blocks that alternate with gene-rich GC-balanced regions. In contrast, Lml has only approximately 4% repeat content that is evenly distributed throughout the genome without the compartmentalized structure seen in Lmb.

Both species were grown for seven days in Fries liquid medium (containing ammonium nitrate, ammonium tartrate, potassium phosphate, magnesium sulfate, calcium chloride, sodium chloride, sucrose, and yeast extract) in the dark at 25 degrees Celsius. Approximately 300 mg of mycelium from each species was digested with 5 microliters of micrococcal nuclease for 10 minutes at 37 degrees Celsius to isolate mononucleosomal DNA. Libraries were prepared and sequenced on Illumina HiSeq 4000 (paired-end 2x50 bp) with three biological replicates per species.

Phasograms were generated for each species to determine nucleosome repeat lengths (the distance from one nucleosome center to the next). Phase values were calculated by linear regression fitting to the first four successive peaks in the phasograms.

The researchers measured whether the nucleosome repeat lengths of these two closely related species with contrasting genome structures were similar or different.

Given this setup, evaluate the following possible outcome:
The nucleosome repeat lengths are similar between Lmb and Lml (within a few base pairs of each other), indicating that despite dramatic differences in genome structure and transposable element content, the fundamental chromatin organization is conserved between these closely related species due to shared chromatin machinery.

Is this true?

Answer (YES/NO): NO